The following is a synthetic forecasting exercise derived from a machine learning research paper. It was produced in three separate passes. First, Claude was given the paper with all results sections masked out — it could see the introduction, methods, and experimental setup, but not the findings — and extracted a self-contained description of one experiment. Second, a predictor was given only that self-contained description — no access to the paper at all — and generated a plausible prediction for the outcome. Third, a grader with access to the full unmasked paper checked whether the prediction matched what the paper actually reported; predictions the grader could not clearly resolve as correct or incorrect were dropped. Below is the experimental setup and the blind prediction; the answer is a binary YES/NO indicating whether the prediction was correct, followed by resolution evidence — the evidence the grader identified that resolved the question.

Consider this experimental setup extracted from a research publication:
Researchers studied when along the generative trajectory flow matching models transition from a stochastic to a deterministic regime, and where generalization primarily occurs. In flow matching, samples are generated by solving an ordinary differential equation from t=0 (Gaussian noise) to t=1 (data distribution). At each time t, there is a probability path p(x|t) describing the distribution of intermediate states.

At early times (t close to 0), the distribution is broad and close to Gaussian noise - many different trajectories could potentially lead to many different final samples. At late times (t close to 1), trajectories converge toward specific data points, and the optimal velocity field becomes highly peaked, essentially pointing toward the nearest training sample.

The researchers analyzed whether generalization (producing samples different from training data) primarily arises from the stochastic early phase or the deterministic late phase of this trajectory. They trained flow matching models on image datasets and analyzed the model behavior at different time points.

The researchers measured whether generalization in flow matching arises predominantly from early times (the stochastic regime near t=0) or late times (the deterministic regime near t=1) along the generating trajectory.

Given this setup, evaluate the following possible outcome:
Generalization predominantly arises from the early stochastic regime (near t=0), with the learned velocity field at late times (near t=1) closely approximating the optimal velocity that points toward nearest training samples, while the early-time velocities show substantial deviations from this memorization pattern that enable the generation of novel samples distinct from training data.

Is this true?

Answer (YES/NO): NO